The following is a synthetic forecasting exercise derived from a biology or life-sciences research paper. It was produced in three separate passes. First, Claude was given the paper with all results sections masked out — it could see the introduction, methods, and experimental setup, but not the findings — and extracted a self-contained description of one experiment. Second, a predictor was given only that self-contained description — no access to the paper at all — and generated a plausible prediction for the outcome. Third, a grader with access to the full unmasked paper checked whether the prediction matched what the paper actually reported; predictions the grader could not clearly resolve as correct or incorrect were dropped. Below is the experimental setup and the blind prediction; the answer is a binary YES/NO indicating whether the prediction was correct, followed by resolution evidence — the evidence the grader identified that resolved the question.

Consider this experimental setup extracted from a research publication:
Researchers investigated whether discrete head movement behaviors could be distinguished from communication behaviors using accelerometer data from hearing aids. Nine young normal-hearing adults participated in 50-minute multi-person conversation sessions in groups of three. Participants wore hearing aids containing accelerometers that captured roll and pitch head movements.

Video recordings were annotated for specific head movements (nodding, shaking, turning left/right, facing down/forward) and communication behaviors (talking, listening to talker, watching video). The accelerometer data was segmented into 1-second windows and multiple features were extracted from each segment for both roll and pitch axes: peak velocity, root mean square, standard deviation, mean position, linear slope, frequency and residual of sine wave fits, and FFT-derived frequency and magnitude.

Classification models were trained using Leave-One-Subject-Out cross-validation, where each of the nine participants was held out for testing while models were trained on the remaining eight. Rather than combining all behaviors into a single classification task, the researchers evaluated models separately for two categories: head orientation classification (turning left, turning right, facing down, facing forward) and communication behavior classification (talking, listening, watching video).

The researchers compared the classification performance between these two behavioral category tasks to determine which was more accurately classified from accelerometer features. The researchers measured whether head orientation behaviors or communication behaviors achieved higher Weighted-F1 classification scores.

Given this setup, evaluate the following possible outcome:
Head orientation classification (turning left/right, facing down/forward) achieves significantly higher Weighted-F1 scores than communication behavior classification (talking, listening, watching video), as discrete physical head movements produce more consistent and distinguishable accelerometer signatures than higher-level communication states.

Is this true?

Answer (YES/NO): NO